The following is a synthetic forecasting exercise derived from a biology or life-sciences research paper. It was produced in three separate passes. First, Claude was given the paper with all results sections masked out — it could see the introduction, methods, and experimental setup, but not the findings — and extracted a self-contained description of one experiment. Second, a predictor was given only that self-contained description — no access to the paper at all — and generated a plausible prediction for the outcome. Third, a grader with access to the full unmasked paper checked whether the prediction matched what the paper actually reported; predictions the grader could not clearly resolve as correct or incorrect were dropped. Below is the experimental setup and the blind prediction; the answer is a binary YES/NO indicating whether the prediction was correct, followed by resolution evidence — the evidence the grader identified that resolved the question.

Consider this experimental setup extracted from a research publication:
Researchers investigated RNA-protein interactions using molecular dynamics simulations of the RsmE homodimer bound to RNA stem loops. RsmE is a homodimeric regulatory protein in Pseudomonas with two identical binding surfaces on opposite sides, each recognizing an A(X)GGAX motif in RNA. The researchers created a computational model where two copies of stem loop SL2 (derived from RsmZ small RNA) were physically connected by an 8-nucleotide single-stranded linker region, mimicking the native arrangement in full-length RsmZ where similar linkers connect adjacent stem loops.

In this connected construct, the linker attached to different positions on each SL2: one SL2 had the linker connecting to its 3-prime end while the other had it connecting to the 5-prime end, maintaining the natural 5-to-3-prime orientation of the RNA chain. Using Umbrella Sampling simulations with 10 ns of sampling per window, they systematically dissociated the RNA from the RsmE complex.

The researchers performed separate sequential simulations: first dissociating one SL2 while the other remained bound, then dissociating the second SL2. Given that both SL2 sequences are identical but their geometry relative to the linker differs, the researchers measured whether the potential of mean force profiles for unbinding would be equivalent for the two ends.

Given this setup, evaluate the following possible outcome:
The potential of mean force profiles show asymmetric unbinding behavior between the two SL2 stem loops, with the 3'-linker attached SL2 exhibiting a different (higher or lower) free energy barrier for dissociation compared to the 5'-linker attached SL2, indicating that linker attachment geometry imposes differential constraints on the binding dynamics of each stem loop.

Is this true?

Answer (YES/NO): NO